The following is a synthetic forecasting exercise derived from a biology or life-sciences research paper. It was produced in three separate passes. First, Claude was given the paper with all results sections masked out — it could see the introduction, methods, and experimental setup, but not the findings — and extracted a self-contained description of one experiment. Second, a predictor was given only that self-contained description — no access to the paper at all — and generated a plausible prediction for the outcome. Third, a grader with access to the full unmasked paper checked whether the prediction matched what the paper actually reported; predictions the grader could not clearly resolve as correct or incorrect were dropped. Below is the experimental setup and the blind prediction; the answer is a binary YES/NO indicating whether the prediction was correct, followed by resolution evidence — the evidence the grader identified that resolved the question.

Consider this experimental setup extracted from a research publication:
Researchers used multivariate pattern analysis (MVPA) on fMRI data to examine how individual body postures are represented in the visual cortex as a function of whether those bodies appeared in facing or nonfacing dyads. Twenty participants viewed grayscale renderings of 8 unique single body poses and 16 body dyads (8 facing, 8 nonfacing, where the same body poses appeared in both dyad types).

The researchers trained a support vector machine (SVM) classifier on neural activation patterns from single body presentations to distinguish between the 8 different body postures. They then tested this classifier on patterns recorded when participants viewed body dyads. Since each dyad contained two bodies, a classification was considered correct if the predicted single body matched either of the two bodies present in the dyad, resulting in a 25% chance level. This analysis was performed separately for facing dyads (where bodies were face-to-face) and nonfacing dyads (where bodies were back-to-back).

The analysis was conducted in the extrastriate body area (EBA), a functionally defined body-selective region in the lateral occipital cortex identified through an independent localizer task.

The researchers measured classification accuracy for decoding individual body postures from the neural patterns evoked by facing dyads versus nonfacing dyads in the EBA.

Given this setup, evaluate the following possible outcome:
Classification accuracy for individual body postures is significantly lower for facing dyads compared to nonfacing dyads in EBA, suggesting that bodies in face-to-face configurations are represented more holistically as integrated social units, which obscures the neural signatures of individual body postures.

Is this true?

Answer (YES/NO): NO